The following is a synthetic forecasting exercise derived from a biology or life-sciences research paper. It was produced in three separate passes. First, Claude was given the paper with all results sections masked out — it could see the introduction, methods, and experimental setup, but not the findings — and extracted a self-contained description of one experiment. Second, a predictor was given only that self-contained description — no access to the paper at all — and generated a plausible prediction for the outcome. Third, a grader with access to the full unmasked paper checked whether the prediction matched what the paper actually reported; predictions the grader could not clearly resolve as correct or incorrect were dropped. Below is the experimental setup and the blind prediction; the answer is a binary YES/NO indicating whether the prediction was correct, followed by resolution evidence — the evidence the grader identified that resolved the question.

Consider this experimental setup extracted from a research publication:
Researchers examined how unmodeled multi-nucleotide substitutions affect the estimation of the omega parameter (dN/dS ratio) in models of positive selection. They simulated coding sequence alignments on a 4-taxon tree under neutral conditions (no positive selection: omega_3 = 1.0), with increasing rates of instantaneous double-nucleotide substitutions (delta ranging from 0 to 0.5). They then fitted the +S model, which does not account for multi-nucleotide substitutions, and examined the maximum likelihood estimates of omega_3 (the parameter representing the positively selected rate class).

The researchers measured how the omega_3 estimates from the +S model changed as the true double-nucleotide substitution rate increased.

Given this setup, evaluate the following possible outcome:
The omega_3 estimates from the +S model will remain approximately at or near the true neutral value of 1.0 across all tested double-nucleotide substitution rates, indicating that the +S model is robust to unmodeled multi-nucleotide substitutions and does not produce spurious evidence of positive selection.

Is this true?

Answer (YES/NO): NO